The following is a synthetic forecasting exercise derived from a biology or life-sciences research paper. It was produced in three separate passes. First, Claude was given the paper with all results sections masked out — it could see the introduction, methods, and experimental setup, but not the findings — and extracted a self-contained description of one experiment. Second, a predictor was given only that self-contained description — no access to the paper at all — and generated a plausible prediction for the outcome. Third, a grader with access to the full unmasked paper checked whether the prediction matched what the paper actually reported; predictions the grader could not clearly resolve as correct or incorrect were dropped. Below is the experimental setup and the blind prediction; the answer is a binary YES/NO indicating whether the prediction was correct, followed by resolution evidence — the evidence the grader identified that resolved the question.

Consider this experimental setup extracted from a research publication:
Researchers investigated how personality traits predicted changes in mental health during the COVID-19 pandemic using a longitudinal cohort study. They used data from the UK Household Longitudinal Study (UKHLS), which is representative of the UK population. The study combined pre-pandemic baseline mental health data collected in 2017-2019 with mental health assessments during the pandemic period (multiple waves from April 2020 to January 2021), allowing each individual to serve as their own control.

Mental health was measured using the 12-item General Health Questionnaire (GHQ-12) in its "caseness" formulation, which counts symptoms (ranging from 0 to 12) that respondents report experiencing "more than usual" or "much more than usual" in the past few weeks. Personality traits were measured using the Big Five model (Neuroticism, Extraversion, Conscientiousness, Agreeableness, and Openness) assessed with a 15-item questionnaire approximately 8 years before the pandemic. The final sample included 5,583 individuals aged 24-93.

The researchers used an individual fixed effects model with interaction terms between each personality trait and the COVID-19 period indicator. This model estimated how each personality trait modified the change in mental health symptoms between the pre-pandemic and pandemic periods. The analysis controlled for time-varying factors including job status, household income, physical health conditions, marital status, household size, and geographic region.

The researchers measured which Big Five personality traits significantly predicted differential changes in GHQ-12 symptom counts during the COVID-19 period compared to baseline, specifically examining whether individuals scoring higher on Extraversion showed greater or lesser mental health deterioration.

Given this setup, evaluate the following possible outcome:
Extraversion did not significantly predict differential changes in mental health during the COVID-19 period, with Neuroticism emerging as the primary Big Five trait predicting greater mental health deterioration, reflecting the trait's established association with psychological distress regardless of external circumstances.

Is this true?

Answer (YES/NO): NO